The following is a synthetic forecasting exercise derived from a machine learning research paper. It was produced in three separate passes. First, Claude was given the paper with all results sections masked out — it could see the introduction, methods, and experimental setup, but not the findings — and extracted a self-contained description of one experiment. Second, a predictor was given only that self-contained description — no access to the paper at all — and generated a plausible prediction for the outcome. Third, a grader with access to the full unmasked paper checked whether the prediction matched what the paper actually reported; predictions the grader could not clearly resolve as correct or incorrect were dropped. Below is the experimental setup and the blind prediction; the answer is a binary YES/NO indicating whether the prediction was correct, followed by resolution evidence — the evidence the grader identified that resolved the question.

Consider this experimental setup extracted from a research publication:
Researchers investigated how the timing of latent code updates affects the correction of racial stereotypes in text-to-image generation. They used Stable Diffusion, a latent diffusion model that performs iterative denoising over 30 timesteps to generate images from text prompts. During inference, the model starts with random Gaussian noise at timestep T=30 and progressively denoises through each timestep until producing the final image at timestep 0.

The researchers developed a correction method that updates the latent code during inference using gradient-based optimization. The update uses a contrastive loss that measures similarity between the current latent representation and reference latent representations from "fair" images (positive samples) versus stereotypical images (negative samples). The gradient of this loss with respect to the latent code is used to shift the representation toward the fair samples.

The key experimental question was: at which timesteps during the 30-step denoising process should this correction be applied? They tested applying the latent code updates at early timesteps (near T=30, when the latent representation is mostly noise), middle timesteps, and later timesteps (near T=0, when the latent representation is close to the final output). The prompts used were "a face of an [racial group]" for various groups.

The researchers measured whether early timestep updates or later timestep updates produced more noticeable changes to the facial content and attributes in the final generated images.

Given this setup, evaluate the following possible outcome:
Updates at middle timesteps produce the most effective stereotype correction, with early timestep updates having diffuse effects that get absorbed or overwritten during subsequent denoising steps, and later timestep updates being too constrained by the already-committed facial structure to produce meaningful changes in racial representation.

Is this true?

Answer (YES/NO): NO